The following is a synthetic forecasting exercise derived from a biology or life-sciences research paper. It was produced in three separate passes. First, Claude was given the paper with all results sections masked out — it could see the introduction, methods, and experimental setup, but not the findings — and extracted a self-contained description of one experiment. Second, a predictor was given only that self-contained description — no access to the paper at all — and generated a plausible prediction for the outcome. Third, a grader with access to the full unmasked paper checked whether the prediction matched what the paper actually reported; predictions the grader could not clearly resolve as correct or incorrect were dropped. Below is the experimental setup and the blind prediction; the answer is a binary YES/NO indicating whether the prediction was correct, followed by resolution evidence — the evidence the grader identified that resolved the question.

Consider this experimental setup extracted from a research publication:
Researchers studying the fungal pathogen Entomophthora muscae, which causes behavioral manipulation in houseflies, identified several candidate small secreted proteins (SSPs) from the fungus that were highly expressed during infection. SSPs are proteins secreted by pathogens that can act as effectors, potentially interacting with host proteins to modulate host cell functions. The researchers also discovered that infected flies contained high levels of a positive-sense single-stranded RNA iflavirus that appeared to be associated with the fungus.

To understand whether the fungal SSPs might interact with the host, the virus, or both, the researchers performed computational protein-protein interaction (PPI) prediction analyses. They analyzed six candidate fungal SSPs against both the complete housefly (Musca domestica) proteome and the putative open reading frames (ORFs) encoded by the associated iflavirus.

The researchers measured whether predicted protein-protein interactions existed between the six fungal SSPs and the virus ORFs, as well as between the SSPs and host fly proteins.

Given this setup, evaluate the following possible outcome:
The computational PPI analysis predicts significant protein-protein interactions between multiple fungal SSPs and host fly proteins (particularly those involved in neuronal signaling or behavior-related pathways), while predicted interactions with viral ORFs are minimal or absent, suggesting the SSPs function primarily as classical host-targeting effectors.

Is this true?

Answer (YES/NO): YES